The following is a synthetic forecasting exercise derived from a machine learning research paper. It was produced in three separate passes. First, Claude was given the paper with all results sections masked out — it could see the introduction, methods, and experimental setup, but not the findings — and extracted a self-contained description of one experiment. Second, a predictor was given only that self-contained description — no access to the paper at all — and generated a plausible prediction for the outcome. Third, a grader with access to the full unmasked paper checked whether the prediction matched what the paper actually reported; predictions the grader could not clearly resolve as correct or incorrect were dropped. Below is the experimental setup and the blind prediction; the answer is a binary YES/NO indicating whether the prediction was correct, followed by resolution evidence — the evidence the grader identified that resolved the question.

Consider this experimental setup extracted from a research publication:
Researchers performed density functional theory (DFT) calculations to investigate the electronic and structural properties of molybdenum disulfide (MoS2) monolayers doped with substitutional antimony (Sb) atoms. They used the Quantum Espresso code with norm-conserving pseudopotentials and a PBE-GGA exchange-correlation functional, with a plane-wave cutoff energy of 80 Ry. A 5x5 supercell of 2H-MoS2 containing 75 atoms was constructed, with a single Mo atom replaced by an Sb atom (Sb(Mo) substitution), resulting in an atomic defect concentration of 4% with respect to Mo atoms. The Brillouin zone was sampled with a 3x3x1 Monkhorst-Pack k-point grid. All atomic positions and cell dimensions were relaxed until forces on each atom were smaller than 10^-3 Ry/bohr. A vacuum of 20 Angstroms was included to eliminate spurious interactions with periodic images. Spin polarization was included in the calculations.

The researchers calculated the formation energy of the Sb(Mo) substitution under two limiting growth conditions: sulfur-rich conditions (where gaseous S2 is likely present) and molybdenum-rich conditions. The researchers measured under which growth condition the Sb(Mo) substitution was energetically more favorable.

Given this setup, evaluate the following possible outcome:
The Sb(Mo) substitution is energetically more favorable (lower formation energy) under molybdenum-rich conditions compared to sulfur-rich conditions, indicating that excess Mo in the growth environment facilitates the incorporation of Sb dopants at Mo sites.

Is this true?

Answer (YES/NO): NO